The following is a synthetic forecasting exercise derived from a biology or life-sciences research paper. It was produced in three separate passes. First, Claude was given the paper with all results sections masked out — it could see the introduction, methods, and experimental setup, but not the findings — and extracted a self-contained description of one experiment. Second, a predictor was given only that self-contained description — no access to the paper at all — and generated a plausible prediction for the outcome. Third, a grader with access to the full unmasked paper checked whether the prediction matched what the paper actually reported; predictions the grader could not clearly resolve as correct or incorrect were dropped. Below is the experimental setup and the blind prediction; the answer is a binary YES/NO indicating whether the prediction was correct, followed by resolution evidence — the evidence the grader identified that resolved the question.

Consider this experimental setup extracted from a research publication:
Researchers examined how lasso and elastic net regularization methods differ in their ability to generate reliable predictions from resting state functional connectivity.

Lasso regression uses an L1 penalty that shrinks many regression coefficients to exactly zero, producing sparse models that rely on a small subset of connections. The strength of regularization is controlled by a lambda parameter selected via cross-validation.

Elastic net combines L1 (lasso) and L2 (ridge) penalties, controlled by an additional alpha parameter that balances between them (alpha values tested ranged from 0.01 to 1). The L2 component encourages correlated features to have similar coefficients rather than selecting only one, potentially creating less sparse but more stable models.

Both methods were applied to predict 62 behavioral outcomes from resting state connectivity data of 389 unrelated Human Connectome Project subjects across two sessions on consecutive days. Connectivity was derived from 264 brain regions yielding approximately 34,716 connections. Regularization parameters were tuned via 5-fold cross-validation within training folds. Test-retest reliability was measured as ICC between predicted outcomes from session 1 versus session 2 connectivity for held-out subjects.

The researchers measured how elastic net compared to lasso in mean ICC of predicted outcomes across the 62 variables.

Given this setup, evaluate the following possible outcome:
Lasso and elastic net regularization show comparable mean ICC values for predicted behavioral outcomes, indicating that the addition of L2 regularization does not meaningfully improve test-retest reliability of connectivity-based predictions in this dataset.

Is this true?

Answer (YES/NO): YES